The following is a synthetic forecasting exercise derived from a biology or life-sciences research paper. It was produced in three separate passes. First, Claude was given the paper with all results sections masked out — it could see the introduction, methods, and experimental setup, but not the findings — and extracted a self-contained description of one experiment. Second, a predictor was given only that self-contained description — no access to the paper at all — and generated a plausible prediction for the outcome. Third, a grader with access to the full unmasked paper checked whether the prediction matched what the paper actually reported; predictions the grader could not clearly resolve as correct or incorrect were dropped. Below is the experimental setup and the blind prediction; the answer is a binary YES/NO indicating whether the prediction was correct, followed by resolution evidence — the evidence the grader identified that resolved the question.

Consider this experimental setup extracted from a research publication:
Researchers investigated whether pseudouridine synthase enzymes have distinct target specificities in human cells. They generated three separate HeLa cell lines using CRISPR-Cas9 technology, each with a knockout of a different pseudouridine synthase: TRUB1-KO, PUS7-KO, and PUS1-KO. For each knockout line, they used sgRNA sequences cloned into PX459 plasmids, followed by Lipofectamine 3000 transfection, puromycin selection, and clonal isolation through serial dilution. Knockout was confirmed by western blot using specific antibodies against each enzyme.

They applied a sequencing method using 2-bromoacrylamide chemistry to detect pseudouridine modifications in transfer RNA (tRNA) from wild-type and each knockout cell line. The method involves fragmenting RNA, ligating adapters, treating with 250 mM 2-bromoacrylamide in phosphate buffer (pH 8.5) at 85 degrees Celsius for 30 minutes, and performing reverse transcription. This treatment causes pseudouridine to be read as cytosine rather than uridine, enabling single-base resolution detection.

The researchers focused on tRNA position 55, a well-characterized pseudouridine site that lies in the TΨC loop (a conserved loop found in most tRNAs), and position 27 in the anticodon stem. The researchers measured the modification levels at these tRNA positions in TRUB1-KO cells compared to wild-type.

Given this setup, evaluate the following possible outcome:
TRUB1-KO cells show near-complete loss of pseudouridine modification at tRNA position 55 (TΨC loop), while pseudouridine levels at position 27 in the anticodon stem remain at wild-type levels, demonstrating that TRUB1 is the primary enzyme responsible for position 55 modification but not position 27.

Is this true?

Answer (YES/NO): NO